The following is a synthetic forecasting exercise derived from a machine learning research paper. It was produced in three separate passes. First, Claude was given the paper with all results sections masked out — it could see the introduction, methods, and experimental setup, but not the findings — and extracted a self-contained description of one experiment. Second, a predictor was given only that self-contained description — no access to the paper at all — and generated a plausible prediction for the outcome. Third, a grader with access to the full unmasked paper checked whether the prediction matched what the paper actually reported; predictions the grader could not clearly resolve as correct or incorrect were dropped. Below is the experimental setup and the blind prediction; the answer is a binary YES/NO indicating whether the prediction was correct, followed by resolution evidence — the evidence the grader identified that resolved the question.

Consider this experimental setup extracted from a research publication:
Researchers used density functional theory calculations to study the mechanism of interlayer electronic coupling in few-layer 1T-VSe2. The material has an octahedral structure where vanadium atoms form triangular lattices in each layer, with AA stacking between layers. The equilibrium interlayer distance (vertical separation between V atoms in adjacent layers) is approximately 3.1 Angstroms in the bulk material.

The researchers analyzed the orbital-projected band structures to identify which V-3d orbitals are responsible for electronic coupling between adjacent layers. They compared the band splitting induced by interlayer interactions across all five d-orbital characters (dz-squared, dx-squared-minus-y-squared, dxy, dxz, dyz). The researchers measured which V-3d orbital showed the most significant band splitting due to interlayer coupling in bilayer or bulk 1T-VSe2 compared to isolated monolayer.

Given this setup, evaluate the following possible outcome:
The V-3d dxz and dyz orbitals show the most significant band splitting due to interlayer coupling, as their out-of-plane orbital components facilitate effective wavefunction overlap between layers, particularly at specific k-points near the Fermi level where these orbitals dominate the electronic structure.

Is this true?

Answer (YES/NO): NO